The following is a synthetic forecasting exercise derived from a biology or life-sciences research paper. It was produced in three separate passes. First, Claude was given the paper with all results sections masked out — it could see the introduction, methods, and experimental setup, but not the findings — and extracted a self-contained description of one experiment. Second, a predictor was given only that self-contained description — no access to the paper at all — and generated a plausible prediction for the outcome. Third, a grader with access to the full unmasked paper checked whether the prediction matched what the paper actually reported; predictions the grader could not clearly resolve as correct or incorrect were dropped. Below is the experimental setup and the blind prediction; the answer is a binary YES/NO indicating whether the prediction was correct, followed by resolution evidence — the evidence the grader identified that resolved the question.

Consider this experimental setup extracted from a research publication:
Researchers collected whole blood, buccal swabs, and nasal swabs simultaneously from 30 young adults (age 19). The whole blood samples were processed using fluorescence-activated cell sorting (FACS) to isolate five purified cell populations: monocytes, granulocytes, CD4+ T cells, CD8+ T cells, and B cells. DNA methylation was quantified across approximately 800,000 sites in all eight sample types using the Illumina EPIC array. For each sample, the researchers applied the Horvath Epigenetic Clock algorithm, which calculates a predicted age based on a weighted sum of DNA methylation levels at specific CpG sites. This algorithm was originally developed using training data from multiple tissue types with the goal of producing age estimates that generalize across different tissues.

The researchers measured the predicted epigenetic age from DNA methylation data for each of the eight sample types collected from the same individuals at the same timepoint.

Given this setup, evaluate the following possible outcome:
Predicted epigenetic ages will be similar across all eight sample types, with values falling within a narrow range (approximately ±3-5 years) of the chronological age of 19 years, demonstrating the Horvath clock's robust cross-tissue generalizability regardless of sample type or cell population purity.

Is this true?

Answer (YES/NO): NO